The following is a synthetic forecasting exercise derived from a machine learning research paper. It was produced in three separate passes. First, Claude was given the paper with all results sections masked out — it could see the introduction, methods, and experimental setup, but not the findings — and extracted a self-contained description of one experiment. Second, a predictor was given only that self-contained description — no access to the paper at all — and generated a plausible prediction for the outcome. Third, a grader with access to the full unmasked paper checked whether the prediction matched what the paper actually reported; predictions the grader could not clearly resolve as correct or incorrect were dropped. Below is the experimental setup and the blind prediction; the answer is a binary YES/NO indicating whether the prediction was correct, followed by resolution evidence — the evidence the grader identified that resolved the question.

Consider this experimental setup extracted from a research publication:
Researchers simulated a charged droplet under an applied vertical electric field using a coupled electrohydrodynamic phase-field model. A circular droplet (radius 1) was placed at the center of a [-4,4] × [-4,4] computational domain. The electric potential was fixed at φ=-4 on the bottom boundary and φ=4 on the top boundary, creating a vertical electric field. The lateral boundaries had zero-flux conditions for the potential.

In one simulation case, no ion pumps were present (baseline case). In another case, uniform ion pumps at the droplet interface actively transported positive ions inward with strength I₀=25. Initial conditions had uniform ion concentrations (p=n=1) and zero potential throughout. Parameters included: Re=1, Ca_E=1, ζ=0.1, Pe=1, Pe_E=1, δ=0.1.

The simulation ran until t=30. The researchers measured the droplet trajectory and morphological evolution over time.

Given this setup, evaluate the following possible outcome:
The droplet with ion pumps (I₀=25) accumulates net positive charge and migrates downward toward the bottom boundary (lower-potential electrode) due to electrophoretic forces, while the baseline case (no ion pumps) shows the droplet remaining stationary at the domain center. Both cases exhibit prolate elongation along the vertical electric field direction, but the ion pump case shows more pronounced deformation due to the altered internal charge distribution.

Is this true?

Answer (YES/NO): NO